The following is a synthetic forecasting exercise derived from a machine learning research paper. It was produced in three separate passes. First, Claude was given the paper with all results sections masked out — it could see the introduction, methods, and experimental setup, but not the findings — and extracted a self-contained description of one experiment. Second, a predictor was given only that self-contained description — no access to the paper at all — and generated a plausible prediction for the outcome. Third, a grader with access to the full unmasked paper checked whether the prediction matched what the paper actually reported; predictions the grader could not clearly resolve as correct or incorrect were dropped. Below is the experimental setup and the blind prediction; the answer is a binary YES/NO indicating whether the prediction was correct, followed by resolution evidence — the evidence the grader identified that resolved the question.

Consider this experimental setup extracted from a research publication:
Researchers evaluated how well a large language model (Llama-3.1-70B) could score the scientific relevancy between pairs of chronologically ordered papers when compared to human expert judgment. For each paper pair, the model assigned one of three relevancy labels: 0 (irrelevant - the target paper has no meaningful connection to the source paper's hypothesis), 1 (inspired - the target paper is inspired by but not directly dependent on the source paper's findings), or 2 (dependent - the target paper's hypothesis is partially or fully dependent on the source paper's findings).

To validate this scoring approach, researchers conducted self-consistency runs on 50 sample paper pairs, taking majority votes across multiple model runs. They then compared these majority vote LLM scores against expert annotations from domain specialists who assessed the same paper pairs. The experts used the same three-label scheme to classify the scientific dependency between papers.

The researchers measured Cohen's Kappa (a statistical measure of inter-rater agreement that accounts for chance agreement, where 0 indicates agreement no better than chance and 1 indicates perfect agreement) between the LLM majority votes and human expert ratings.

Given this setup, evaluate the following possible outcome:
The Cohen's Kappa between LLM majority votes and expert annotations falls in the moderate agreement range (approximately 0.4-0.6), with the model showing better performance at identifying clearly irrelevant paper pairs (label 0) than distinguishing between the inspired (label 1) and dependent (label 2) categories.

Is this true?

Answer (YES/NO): NO